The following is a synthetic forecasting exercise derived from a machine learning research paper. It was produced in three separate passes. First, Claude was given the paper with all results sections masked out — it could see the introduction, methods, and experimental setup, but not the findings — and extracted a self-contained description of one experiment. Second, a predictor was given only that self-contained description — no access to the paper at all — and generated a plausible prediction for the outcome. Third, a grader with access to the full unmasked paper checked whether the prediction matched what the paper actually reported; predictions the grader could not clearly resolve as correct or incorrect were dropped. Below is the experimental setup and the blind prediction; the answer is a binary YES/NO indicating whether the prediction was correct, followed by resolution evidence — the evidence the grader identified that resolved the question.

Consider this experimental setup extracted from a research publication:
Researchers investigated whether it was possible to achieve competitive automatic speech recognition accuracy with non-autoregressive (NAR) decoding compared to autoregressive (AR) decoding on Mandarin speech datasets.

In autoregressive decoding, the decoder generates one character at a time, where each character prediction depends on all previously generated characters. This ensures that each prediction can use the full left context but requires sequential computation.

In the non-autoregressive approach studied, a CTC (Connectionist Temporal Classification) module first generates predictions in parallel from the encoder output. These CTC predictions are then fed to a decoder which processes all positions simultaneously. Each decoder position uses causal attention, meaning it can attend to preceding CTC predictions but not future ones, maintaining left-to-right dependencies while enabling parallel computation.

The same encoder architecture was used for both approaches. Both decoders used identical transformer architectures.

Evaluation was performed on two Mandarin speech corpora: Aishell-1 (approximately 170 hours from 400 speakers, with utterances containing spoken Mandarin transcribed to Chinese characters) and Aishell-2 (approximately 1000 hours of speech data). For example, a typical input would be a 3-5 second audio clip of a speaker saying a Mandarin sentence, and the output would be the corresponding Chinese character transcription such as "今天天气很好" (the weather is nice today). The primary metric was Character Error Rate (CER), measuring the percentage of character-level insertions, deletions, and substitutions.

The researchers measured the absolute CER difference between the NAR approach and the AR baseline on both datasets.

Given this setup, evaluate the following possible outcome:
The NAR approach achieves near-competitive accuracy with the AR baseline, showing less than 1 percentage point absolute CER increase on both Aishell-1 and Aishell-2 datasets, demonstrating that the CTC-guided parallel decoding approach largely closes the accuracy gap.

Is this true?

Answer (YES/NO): YES